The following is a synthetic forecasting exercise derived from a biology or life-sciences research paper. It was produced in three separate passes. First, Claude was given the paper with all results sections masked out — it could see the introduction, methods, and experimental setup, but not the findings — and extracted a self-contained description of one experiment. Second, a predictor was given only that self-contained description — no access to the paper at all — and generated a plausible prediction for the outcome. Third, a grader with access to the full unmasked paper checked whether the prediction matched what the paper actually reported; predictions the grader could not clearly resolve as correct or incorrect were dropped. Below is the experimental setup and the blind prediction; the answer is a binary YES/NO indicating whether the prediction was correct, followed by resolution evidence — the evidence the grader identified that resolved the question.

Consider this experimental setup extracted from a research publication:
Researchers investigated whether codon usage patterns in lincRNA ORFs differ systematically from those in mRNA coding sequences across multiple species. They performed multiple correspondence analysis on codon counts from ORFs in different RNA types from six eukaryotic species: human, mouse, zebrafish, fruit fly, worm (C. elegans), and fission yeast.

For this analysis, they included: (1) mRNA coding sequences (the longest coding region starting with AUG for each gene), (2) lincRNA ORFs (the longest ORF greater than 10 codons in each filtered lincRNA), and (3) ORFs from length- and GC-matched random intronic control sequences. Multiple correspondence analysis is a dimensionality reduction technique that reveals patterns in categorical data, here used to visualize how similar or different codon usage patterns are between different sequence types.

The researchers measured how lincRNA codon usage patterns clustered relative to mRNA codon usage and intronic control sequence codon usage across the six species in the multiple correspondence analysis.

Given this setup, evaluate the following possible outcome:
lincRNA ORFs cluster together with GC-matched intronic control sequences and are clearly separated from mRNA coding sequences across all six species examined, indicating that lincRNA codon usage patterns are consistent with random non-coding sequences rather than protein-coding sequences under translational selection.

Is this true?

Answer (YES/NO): NO